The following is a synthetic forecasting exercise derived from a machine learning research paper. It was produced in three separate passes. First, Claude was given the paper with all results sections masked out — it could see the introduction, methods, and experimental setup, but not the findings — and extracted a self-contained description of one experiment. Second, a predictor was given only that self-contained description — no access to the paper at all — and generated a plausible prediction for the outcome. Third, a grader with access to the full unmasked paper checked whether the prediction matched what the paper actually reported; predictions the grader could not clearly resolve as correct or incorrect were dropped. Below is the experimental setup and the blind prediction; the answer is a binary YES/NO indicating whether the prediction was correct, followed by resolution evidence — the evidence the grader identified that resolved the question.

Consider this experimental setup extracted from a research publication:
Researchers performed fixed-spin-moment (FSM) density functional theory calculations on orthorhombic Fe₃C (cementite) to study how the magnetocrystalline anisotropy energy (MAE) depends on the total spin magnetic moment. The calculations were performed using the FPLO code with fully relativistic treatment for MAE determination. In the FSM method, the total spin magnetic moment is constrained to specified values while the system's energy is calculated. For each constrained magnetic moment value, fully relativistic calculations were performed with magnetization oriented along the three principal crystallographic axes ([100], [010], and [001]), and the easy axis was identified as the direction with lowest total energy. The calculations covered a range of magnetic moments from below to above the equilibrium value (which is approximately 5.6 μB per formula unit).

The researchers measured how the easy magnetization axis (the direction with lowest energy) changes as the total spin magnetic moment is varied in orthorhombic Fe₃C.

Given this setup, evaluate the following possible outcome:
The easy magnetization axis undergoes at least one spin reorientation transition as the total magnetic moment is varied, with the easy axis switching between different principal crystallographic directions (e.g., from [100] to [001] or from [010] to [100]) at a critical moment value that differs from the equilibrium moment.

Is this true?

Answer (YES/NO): YES